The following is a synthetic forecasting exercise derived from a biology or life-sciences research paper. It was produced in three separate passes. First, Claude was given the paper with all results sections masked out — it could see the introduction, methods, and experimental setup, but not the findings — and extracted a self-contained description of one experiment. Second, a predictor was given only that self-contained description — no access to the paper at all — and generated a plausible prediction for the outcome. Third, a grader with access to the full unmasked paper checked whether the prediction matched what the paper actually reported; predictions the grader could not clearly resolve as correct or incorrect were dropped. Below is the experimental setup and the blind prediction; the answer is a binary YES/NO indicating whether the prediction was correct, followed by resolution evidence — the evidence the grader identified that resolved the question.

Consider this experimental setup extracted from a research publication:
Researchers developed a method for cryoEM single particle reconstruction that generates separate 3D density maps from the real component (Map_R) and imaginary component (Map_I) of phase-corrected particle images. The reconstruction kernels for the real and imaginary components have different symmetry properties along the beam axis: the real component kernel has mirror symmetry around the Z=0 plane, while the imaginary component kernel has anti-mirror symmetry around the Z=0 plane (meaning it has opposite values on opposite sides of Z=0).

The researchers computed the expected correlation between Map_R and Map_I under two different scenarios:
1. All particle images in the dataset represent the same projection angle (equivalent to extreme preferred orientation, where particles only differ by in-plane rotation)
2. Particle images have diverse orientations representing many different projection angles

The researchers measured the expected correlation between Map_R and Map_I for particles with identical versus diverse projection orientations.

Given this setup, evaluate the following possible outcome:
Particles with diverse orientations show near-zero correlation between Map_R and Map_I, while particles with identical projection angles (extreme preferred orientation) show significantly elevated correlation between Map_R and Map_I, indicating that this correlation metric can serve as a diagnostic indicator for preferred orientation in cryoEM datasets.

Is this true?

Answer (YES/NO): NO